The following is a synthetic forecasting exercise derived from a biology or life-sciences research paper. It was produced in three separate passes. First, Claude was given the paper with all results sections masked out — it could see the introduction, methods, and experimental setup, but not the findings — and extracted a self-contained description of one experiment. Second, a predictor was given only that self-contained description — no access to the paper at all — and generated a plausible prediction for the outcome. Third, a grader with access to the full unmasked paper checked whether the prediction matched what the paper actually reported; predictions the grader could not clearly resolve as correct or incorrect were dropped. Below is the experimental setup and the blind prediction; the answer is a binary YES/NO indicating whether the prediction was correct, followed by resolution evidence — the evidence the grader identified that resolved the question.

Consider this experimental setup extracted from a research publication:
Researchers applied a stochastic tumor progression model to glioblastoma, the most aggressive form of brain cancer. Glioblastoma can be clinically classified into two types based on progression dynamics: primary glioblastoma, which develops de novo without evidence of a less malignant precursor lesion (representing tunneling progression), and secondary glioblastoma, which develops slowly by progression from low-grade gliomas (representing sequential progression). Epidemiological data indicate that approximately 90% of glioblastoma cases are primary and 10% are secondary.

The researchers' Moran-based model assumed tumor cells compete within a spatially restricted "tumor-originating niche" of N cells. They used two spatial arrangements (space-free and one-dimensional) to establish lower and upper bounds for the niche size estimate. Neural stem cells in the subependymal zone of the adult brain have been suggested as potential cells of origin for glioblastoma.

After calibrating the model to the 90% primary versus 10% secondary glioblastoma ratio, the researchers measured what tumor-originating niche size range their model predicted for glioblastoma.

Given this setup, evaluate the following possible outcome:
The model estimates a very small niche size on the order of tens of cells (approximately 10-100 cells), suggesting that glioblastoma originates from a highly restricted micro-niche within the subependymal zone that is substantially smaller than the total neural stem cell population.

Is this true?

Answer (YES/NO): NO